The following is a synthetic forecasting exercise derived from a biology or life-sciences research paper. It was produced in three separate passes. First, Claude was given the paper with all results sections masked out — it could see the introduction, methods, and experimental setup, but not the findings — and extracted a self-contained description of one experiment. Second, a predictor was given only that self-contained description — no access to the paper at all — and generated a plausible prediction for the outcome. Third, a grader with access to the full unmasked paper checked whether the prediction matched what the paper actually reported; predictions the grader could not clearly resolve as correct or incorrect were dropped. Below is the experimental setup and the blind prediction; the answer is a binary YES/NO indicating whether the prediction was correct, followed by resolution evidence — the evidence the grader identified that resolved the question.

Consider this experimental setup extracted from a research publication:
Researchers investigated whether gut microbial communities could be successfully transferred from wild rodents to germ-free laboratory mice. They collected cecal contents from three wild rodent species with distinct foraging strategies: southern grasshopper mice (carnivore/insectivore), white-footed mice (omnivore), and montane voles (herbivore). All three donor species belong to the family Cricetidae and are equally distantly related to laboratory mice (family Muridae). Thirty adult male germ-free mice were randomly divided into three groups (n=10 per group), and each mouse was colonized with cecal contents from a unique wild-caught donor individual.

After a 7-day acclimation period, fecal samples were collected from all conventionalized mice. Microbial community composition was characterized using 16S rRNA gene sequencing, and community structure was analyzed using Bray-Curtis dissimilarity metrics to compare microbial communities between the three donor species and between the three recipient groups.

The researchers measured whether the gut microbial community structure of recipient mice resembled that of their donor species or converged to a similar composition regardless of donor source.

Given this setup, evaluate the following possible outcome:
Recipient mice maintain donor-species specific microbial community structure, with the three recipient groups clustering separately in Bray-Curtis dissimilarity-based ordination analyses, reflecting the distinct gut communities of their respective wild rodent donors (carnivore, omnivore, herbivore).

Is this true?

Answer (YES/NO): YES